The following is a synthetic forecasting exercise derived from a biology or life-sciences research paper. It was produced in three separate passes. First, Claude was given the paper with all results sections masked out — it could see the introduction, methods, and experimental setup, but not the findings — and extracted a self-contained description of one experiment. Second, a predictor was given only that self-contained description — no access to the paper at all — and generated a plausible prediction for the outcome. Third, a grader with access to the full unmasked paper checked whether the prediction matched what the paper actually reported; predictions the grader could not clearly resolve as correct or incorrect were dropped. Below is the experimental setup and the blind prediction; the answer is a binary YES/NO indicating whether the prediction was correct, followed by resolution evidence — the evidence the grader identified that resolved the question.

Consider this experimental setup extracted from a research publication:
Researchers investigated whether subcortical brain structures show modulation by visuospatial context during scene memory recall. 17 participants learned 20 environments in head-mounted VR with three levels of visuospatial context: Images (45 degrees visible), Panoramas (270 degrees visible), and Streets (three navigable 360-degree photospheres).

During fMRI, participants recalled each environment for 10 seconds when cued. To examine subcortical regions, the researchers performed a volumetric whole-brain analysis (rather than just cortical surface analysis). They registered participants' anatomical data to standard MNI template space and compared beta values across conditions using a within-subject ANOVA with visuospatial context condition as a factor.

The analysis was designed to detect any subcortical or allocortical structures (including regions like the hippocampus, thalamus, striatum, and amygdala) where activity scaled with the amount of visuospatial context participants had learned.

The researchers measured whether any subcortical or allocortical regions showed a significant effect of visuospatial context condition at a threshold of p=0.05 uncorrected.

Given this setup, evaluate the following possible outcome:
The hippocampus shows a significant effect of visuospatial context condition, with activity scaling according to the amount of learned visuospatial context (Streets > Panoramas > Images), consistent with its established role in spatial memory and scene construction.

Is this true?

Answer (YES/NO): NO